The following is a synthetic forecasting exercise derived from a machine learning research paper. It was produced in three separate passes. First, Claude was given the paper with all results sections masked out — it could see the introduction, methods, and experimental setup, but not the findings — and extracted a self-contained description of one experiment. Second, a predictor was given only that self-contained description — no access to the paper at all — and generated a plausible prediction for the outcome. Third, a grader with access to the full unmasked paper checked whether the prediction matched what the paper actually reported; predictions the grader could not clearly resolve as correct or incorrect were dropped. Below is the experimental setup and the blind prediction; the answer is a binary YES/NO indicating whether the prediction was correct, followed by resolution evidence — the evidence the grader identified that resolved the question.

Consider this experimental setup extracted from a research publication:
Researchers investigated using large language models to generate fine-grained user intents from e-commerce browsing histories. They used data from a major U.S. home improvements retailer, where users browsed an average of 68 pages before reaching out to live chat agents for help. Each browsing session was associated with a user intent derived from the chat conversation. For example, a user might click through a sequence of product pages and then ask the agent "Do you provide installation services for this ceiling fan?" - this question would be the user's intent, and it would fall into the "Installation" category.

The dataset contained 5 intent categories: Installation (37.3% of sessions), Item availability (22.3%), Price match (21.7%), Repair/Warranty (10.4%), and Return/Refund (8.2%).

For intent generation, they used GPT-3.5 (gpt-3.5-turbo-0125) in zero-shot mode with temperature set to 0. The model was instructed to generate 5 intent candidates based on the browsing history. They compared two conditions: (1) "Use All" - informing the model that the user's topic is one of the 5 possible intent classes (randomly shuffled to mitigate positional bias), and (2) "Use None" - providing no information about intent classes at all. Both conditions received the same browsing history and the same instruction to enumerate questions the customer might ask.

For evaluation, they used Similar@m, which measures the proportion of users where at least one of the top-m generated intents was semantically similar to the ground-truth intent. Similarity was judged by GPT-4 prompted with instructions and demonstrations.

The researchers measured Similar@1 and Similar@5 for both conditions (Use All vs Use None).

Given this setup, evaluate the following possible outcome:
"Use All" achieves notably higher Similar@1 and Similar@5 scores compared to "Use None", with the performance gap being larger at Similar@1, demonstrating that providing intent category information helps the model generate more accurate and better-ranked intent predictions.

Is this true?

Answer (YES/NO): NO